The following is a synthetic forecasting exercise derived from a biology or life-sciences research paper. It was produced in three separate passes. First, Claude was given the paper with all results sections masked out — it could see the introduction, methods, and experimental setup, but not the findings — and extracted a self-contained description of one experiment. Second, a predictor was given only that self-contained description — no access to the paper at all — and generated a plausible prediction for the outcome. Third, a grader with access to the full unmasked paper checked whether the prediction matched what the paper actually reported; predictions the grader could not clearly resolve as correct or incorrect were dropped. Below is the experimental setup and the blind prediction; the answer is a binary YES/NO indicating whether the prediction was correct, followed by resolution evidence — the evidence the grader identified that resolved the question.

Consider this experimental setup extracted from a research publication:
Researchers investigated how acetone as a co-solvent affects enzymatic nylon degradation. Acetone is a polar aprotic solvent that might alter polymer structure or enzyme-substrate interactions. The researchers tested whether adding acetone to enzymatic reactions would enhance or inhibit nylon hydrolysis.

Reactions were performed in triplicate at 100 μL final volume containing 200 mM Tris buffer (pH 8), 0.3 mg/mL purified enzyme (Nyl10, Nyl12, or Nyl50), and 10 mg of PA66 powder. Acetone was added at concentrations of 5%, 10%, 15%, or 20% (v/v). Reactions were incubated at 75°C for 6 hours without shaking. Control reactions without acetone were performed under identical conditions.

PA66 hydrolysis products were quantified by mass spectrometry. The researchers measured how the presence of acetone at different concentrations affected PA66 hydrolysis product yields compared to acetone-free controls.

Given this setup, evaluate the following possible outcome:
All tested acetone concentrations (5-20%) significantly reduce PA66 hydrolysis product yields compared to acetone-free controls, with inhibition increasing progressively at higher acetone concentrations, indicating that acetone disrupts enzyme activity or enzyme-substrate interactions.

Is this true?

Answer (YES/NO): NO